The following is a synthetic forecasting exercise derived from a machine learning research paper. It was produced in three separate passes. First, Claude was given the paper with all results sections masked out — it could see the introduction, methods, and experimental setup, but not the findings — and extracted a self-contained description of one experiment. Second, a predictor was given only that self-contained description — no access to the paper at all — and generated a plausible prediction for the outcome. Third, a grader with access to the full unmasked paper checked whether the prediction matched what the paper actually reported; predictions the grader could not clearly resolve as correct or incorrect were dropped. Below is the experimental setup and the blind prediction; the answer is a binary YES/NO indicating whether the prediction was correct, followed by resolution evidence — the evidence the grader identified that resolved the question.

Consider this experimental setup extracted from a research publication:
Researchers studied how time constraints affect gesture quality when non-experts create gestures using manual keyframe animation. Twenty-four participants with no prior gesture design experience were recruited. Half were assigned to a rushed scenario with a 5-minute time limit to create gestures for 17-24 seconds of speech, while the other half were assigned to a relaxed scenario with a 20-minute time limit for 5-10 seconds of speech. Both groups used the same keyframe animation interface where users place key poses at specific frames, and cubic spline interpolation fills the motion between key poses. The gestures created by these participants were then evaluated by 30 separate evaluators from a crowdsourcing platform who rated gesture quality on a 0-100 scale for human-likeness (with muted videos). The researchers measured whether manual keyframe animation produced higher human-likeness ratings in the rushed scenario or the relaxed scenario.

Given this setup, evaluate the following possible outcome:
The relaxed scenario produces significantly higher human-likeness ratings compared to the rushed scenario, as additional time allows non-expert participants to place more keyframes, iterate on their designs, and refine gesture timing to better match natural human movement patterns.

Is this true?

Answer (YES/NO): YES